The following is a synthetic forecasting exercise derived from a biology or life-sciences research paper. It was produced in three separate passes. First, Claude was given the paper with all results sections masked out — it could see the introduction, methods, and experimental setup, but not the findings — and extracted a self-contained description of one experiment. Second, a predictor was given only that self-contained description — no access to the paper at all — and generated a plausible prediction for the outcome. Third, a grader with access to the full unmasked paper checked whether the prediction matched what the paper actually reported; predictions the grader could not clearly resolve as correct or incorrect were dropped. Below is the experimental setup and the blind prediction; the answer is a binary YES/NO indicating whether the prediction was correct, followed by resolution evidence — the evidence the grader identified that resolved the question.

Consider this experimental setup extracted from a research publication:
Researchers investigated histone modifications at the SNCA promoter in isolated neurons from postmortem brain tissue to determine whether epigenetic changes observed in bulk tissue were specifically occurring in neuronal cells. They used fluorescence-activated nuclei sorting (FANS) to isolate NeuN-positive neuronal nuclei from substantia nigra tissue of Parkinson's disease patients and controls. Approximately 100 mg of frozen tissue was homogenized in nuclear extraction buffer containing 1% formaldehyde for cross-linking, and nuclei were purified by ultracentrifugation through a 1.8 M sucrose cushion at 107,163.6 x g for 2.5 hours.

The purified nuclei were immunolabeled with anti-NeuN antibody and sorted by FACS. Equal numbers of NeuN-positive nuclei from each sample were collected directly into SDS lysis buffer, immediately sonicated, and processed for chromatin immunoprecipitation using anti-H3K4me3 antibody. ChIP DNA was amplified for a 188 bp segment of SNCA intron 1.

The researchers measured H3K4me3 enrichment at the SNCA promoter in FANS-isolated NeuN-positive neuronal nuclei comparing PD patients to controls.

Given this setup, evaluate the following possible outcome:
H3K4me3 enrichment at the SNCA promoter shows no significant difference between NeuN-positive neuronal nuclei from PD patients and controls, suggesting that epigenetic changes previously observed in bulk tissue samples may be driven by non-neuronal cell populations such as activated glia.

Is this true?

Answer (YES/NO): NO